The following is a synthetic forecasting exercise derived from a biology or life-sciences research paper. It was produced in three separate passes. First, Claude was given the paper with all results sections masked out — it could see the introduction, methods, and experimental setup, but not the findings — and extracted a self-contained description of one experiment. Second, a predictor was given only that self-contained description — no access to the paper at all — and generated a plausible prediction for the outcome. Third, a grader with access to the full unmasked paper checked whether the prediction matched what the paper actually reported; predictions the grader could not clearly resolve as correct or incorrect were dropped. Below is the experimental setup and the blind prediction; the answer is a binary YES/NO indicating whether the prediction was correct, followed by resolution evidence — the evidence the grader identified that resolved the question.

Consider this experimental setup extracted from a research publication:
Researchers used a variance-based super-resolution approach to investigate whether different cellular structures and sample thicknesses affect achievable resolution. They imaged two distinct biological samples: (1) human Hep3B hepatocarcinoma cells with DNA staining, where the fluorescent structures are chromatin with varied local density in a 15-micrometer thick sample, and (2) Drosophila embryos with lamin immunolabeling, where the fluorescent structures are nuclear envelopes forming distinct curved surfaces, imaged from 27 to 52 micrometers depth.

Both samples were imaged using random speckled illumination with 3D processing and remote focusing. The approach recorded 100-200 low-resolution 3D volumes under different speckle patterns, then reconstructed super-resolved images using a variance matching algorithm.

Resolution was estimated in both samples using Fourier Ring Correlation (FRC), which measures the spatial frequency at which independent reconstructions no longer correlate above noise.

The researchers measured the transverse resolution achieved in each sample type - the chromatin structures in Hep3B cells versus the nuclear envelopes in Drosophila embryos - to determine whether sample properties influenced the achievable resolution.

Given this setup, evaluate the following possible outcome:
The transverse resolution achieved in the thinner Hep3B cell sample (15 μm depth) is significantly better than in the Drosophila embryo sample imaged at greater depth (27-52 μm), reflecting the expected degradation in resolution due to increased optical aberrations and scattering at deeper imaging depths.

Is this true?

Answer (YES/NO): NO